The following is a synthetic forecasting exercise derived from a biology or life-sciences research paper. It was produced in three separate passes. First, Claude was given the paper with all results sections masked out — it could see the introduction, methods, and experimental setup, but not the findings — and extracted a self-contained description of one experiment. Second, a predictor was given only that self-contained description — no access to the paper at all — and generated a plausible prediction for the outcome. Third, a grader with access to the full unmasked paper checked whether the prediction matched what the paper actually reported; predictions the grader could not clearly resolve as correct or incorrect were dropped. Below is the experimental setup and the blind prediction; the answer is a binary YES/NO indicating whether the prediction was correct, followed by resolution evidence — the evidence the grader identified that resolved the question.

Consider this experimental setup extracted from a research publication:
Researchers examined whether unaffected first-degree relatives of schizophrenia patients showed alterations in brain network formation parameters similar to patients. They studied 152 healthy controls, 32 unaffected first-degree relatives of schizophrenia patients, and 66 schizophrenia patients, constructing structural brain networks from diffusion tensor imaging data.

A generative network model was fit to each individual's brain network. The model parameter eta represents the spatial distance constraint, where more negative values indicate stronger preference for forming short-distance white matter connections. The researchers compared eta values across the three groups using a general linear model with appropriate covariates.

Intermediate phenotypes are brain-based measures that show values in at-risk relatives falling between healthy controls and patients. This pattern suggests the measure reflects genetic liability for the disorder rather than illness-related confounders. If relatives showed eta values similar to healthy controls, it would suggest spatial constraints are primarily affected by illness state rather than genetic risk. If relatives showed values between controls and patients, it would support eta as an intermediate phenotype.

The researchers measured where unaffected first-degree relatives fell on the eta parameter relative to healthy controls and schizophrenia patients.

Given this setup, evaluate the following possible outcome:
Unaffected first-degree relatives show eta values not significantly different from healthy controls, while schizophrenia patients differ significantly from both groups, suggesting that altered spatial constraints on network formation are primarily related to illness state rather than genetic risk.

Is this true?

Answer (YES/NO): NO